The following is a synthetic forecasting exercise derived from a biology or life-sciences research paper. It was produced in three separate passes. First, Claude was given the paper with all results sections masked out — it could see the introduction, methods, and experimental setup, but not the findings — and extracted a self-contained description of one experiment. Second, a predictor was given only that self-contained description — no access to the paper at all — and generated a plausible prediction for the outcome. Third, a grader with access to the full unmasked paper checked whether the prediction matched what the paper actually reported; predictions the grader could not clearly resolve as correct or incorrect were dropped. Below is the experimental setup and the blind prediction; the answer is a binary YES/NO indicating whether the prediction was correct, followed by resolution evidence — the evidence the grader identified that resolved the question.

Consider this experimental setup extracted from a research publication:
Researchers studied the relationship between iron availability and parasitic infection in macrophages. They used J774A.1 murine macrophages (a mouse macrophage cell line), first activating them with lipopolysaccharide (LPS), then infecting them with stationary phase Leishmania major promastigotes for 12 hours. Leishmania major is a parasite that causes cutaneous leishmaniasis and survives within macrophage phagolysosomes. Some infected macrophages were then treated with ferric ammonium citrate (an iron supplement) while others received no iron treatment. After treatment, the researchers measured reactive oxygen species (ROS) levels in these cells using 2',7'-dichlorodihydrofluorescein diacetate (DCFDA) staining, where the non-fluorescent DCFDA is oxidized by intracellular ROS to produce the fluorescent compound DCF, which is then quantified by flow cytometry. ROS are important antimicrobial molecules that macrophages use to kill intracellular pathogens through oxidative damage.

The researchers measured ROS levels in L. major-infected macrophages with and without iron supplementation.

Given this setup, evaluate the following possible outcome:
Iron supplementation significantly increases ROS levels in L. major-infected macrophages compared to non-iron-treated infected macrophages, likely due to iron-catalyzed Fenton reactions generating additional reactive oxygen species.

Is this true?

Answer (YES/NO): YES